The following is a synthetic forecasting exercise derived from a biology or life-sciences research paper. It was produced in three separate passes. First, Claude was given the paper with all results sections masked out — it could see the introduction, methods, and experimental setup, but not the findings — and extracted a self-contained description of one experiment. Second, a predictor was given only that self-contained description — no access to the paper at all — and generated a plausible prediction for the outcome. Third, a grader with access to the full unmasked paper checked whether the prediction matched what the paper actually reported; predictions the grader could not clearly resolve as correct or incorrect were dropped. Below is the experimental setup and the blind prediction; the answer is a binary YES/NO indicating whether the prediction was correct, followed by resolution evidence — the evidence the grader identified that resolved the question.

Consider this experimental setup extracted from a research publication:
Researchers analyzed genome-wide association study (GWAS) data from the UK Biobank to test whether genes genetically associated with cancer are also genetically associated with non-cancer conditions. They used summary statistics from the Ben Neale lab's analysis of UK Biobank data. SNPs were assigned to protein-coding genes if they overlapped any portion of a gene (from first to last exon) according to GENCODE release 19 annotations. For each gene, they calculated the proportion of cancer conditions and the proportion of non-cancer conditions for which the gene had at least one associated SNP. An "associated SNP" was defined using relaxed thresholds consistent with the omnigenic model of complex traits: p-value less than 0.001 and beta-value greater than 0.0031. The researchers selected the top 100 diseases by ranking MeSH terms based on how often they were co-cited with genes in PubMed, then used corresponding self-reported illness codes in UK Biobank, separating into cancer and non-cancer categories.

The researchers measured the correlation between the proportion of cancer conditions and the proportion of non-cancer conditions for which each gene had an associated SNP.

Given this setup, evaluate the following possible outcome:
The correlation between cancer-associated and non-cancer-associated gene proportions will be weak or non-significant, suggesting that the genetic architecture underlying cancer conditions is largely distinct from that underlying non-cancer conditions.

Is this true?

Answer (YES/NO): NO